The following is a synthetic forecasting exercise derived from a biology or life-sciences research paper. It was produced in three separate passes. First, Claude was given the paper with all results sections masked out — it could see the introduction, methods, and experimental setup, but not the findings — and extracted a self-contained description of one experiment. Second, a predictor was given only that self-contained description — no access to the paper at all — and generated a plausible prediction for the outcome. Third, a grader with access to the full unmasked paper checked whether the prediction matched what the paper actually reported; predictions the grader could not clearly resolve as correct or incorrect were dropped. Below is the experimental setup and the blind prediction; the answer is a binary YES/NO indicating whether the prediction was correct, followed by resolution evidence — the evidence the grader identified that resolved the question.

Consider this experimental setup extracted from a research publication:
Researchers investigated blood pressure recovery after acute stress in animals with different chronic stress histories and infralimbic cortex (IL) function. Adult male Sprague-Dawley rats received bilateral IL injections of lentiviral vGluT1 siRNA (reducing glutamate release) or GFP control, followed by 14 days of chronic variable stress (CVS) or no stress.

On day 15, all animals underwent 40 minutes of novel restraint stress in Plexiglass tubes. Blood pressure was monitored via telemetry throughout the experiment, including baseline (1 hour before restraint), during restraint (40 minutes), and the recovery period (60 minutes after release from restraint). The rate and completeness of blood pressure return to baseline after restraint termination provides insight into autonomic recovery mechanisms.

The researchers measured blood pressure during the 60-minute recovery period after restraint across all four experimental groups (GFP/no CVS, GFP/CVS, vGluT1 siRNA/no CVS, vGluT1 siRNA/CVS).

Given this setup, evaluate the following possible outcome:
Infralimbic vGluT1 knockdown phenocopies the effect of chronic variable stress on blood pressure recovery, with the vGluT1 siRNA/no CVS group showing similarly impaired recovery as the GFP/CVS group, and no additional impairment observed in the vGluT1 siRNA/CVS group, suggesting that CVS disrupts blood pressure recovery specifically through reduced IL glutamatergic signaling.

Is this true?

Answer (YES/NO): NO